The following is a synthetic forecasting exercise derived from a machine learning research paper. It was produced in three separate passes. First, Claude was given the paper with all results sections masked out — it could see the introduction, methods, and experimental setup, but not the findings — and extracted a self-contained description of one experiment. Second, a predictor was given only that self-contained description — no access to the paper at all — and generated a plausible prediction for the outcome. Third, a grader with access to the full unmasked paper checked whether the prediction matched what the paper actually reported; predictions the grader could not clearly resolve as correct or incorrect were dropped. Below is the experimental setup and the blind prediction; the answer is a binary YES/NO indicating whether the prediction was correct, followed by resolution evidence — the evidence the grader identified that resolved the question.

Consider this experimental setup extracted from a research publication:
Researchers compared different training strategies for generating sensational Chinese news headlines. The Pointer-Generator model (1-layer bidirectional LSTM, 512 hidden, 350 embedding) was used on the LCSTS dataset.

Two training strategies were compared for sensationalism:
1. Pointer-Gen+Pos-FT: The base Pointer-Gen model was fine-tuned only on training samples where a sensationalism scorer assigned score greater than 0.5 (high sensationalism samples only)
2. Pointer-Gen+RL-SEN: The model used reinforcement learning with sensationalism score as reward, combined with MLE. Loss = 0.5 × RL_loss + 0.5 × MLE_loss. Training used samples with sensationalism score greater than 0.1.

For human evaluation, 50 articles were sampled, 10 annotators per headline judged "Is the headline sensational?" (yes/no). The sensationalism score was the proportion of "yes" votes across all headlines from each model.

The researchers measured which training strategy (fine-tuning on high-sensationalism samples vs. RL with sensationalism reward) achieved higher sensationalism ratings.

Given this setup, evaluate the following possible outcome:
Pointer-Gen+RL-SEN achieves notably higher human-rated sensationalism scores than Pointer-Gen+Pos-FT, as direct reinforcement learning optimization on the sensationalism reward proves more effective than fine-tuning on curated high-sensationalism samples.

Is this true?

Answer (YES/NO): YES